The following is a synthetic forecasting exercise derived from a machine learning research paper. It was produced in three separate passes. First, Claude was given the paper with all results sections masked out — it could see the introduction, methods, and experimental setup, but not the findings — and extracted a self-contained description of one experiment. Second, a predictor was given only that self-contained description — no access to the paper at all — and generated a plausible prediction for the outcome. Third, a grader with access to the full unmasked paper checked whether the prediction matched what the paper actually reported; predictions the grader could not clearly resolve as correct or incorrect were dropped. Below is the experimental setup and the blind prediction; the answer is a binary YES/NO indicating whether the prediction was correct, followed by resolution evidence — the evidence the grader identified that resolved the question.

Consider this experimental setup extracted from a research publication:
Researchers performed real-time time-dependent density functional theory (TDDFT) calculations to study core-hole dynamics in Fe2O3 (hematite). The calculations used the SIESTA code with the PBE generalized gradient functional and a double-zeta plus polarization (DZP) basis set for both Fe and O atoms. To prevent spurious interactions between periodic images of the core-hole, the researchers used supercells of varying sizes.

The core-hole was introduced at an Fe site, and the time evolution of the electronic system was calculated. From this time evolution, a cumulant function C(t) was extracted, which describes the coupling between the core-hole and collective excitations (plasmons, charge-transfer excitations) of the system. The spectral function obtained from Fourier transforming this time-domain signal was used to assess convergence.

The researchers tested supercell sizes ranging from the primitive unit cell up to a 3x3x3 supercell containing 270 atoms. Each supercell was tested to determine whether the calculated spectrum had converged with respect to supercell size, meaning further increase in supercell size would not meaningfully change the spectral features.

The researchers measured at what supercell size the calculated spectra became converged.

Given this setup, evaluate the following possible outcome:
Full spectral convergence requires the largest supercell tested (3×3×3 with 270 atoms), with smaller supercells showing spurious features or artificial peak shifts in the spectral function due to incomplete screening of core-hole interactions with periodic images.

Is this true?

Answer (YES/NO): YES